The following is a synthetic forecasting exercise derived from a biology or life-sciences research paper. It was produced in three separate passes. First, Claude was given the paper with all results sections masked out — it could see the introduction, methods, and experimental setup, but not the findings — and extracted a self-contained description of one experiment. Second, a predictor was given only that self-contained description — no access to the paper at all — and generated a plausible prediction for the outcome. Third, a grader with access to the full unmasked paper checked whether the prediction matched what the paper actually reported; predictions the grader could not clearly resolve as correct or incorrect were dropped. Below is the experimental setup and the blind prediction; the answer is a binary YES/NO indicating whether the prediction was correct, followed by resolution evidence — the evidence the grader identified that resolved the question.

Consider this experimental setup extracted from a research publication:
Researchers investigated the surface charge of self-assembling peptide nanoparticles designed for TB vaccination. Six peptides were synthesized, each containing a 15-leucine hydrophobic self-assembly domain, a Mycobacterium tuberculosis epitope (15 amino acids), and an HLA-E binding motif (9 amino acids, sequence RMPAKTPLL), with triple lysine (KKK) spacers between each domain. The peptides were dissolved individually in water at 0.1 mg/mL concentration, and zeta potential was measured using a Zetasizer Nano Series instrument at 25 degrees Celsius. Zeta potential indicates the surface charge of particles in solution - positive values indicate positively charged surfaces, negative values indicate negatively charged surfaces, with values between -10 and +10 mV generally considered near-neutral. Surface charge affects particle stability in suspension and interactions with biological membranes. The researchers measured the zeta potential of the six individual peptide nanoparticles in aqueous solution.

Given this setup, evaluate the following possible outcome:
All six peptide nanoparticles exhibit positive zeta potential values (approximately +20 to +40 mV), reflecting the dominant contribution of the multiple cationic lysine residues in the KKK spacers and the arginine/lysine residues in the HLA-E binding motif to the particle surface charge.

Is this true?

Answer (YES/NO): NO